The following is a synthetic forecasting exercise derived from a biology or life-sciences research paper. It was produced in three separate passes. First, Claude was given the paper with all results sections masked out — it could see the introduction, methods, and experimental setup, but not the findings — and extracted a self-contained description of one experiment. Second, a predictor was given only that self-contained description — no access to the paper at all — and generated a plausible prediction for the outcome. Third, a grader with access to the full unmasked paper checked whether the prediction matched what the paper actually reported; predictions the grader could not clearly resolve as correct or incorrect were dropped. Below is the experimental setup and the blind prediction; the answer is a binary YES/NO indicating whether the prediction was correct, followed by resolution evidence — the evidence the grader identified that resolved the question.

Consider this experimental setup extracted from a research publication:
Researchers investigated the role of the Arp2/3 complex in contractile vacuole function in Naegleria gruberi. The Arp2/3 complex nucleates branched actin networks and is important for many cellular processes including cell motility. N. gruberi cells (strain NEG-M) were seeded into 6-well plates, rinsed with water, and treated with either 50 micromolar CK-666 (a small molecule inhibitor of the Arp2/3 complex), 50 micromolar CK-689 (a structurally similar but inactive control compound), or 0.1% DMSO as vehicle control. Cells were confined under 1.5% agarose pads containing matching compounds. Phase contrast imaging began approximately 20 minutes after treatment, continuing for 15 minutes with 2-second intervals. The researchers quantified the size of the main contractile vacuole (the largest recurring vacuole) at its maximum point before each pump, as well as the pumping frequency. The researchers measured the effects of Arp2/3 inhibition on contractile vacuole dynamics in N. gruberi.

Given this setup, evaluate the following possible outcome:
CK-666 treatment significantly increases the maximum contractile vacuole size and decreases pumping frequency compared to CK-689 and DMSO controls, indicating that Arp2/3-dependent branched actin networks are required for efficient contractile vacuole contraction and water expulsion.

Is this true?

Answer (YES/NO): NO